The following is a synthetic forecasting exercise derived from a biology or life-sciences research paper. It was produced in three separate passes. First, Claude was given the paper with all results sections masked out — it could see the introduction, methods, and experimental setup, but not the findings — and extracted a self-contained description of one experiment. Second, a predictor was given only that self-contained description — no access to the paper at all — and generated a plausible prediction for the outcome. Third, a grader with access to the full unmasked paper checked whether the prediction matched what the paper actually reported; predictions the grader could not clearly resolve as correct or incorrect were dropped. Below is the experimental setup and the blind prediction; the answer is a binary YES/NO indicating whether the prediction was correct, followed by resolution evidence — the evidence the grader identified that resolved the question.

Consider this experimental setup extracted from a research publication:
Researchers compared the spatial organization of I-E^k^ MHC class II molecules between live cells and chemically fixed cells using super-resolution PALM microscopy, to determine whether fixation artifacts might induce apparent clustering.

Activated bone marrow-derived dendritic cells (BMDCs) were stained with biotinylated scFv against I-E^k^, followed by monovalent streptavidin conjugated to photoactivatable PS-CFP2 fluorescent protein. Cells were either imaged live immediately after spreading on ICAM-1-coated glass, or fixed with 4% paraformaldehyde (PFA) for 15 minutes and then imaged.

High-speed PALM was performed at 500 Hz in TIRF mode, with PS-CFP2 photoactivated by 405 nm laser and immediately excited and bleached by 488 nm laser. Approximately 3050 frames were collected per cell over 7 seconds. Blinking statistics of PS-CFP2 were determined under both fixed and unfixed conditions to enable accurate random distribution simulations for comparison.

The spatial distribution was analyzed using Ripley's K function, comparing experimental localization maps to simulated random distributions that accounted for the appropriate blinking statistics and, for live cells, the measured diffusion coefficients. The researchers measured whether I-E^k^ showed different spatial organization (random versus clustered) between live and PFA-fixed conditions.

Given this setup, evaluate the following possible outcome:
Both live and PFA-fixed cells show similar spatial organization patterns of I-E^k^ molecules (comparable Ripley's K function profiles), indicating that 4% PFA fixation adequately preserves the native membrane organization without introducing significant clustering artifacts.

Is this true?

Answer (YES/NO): NO